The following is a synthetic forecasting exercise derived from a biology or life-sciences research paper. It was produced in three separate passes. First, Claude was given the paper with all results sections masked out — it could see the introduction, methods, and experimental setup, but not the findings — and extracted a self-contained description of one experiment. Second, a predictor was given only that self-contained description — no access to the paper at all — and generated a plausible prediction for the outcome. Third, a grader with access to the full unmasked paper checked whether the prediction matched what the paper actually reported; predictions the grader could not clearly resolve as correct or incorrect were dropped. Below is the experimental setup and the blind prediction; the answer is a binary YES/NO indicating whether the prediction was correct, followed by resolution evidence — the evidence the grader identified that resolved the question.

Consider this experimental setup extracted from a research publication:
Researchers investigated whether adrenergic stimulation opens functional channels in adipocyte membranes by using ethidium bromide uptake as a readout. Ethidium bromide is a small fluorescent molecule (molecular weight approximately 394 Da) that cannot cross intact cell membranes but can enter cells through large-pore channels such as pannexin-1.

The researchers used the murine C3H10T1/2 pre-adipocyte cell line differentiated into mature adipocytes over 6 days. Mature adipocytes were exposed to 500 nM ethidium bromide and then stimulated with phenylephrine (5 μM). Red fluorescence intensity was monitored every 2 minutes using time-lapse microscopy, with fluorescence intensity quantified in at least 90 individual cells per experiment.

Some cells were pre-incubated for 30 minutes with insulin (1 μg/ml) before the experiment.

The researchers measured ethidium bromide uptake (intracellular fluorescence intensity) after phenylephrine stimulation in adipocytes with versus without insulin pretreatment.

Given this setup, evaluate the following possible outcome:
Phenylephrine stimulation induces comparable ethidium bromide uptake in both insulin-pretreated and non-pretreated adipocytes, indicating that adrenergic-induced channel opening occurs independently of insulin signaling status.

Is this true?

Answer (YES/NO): NO